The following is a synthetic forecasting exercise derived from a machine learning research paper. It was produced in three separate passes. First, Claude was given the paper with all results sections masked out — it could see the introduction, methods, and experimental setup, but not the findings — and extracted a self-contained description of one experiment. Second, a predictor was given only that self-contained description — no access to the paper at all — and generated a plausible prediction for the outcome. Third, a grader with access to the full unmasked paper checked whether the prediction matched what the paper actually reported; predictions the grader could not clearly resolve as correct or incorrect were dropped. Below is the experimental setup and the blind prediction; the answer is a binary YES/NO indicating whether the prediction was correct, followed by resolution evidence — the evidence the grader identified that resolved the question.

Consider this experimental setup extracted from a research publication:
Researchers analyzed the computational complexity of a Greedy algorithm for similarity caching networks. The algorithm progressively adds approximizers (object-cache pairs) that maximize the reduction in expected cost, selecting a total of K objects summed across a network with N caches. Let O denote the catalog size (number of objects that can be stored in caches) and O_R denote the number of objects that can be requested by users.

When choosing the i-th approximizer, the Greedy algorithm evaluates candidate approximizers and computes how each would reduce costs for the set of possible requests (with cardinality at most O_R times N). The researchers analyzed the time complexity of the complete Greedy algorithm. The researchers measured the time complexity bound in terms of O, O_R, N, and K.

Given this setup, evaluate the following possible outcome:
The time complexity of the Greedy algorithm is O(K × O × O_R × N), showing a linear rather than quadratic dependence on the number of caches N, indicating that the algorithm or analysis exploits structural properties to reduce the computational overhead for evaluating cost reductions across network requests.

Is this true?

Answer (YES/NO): NO